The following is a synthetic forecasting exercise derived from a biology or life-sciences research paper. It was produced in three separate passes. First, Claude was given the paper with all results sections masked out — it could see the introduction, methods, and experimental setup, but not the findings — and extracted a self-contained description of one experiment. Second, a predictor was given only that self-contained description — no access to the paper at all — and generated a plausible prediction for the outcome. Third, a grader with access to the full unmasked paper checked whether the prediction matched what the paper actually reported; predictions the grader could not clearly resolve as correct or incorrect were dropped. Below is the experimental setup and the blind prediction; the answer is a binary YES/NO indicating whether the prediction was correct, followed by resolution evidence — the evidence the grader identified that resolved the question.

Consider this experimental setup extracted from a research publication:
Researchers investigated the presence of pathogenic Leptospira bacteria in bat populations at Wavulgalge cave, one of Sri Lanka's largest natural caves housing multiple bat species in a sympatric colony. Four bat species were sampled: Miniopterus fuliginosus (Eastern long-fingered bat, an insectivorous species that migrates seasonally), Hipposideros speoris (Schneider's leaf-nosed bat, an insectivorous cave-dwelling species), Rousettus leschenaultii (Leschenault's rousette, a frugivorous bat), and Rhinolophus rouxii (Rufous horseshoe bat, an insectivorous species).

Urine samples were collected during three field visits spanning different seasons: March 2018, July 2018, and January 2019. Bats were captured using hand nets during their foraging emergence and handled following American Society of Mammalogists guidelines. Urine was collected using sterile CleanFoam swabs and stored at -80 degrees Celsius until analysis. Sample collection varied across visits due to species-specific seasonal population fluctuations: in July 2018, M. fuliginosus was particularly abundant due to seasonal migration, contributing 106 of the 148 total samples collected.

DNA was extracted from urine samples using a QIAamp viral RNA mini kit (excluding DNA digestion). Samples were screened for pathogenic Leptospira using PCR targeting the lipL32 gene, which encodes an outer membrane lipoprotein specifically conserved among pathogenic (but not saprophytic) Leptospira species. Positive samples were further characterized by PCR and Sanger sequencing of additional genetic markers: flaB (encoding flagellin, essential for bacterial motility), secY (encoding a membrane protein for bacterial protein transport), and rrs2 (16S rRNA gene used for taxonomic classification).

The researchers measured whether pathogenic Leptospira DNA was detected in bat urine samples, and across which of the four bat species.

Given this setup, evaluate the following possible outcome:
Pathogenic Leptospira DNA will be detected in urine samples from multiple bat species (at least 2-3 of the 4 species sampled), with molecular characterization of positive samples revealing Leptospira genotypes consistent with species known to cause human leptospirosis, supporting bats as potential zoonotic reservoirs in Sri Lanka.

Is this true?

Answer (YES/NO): YES